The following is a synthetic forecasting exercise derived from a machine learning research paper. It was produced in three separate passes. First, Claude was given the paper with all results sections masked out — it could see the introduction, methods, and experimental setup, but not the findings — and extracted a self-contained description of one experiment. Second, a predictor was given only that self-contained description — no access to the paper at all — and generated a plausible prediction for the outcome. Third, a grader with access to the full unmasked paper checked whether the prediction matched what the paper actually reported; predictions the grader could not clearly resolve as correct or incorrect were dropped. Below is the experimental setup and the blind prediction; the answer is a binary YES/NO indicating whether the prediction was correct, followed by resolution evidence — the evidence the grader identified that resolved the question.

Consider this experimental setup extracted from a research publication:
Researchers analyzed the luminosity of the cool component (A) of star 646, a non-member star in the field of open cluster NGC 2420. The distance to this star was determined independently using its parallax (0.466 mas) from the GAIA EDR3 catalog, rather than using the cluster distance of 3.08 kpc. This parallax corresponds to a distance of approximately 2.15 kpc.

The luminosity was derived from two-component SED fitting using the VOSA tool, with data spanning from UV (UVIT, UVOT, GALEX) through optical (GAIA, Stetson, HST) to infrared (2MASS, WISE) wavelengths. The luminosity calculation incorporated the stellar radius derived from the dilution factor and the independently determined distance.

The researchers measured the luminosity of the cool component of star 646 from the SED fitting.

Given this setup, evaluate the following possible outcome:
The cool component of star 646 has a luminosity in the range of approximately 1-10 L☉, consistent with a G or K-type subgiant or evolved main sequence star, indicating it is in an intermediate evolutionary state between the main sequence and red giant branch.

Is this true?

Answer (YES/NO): NO